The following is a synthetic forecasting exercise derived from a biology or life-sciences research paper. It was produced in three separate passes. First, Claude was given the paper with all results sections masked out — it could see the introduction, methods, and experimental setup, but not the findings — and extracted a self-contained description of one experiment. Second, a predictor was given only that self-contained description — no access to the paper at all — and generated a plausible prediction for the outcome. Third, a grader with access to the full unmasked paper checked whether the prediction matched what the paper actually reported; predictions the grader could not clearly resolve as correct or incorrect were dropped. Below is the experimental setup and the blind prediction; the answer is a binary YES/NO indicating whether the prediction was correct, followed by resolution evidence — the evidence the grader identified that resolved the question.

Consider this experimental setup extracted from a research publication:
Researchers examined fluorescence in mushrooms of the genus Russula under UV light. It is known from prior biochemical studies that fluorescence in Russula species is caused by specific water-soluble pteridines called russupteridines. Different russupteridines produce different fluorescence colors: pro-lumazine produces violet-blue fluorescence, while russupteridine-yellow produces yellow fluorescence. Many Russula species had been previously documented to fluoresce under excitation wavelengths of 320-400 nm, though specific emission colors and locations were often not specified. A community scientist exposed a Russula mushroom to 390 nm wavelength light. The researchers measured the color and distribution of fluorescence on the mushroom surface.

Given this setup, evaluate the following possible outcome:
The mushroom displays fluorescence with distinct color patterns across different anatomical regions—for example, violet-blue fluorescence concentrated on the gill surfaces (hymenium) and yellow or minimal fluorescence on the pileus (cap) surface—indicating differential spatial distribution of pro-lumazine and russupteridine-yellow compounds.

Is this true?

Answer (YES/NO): NO